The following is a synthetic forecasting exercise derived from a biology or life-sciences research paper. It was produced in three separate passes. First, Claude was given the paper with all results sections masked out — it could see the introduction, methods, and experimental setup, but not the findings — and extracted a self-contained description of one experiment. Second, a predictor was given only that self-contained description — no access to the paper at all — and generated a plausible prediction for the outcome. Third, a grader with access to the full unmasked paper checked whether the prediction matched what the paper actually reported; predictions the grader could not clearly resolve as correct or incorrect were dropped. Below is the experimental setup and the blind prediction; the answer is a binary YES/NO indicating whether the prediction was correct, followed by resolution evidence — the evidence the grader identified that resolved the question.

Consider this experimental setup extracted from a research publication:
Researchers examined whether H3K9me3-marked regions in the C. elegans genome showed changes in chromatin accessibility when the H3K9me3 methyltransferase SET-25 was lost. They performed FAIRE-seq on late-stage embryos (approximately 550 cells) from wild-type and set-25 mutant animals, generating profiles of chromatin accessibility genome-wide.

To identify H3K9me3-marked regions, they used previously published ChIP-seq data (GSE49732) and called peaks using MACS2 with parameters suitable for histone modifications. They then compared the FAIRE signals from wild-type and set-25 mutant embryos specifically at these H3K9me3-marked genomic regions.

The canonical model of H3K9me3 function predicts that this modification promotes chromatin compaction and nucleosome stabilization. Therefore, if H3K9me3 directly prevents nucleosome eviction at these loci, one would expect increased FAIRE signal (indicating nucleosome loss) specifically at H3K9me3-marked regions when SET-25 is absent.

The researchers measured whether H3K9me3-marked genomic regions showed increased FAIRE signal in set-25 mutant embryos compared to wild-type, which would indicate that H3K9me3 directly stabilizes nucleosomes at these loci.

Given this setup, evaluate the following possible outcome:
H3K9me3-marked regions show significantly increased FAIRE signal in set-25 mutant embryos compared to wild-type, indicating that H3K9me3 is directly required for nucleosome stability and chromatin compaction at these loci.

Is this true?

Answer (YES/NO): NO